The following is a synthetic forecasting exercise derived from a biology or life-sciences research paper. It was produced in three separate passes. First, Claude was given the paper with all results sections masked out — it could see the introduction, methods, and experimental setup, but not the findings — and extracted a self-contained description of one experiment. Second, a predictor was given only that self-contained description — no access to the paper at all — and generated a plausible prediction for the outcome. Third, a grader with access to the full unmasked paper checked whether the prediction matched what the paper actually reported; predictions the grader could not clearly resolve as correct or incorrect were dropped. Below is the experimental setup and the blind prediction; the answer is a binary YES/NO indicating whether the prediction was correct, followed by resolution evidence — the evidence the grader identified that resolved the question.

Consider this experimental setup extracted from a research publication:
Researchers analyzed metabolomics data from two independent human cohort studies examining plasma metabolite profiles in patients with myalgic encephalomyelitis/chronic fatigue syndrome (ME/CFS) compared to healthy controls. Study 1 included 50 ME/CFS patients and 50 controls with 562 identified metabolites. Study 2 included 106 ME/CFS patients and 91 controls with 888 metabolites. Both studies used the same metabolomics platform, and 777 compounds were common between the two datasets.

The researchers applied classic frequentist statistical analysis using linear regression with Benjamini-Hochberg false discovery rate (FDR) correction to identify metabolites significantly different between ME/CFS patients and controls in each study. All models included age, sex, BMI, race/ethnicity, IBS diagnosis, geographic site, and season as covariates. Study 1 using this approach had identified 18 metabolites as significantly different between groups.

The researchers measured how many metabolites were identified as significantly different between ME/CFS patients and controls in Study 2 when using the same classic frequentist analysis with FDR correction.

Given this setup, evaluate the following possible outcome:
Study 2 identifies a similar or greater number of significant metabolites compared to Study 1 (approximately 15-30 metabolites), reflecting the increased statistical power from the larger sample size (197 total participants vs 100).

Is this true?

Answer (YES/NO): NO